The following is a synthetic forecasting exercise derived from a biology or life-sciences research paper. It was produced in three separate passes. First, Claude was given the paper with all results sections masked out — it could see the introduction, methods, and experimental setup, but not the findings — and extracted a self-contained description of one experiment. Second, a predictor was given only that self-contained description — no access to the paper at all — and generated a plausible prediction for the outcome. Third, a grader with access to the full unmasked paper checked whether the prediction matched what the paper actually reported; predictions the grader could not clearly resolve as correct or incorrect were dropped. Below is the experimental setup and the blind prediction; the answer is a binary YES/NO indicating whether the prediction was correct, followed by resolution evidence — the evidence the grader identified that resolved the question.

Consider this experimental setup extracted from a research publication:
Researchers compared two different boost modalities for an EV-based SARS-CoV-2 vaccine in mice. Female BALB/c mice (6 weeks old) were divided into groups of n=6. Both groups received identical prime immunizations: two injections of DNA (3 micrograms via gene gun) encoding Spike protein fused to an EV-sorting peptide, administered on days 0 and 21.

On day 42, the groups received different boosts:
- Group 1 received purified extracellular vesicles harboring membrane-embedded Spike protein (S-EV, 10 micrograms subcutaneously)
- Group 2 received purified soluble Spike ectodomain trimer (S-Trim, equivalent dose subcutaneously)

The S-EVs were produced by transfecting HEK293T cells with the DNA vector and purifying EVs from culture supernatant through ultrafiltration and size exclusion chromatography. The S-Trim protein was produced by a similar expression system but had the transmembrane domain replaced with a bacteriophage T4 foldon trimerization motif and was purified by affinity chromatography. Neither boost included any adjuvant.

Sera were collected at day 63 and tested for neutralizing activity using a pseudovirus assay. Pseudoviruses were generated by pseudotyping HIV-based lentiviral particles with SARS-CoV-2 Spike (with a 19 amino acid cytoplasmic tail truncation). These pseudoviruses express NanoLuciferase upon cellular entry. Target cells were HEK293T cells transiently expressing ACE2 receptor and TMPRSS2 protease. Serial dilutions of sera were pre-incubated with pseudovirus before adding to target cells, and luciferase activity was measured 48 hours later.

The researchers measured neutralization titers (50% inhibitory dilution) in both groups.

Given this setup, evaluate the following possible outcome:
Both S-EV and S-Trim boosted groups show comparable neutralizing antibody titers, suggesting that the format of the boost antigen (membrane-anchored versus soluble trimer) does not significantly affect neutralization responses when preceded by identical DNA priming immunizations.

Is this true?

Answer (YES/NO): NO